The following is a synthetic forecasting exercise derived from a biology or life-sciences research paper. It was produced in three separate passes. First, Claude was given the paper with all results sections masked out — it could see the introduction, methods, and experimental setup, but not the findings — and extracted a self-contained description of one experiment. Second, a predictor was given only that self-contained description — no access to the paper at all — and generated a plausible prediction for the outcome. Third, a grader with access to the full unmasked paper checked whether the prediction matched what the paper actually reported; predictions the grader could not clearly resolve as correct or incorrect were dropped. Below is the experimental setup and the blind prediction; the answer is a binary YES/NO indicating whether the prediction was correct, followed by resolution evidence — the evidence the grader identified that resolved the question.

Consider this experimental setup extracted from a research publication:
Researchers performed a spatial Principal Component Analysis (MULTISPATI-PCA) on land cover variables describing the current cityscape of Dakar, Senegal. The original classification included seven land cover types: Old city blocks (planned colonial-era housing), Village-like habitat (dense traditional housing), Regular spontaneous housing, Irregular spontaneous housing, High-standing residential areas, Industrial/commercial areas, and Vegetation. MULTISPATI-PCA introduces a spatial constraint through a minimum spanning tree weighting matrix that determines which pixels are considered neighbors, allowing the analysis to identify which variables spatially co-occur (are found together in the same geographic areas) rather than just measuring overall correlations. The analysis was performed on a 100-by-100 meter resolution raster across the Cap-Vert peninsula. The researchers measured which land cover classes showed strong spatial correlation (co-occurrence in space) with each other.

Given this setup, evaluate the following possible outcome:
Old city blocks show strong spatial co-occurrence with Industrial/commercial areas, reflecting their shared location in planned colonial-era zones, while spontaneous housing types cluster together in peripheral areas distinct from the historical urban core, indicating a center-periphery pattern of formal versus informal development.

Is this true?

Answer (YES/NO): NO